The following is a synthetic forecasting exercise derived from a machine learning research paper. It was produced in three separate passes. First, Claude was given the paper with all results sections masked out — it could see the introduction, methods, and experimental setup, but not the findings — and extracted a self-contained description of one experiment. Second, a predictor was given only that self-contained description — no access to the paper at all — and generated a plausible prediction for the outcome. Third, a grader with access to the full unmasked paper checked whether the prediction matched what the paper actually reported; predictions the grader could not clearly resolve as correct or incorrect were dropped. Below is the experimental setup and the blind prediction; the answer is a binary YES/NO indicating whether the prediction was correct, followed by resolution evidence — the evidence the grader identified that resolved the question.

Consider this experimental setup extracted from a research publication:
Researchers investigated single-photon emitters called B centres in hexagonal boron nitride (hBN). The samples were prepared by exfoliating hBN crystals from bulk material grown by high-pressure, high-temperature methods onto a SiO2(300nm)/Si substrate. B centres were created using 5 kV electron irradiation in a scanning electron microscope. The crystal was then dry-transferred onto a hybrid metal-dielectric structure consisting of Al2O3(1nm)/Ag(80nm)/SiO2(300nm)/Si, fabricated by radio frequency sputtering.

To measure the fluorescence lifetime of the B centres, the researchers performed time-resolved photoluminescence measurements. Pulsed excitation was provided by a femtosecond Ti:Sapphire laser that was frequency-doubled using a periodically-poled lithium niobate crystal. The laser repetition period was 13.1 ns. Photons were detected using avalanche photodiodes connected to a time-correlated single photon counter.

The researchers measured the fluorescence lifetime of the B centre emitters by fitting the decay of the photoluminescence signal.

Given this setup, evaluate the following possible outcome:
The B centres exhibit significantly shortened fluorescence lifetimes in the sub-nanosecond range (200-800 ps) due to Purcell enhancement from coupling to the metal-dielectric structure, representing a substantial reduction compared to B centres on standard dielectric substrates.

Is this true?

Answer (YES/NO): NO